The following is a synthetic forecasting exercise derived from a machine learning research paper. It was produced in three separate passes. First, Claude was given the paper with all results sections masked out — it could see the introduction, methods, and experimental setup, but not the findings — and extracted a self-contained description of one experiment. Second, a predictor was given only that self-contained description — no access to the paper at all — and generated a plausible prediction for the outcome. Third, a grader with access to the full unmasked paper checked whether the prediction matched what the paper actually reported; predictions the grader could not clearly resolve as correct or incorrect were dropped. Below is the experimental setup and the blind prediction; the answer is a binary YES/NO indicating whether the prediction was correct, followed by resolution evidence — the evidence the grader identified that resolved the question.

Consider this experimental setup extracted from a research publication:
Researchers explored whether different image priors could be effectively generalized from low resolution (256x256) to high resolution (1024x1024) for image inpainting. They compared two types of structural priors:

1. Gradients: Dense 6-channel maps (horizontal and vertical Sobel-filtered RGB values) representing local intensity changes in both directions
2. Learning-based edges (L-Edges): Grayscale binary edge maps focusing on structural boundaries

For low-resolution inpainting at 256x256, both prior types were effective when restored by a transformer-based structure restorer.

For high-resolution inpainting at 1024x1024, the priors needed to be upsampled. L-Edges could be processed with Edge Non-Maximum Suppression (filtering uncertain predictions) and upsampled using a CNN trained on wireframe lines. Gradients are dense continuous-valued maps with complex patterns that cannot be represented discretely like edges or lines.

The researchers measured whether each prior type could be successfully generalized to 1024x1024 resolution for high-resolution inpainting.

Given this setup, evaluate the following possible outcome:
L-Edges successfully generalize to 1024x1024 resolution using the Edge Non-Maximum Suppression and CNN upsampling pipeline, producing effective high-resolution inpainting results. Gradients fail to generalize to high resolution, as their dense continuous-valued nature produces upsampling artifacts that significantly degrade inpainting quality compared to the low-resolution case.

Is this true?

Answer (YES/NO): YES